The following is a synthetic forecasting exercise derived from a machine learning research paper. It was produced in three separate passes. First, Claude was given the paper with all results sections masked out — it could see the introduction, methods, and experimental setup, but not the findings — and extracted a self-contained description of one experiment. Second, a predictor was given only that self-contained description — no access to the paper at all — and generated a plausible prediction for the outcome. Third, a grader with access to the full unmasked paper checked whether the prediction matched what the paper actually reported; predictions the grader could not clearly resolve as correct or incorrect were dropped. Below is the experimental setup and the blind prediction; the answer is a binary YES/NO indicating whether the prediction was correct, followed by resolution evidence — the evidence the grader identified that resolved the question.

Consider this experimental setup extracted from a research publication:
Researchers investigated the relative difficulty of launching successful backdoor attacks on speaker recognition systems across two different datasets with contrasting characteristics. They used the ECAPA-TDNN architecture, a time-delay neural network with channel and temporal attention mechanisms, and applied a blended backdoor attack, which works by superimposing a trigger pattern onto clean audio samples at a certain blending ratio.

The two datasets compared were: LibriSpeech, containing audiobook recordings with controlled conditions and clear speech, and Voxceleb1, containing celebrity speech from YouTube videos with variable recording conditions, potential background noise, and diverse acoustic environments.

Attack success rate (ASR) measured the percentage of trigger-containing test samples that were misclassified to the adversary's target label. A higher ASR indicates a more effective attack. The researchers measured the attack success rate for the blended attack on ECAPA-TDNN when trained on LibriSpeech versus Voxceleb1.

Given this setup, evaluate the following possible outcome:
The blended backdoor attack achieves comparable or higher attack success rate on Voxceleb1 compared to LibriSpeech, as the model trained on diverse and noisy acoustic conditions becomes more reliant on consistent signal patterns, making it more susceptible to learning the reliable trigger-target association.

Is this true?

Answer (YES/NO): NO